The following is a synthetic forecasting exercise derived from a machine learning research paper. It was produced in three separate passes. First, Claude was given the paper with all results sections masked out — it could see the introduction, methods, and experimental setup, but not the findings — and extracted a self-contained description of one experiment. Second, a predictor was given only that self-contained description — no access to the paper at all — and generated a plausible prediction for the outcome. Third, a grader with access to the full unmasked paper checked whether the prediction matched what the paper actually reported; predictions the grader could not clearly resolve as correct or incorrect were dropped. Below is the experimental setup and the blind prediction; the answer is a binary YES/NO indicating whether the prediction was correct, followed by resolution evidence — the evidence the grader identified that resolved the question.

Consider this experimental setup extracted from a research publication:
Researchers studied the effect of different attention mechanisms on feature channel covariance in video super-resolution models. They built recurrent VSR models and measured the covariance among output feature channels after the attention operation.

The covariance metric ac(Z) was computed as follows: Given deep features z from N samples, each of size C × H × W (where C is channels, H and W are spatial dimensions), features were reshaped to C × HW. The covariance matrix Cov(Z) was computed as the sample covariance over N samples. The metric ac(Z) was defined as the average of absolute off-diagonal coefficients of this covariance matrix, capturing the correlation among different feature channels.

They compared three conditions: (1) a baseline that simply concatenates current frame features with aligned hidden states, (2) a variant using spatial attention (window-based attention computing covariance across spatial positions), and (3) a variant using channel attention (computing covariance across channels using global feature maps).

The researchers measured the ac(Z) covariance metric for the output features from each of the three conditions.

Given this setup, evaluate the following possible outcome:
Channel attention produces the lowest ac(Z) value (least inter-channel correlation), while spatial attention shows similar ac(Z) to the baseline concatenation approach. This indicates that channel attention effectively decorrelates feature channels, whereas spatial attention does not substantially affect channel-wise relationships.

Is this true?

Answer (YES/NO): NO